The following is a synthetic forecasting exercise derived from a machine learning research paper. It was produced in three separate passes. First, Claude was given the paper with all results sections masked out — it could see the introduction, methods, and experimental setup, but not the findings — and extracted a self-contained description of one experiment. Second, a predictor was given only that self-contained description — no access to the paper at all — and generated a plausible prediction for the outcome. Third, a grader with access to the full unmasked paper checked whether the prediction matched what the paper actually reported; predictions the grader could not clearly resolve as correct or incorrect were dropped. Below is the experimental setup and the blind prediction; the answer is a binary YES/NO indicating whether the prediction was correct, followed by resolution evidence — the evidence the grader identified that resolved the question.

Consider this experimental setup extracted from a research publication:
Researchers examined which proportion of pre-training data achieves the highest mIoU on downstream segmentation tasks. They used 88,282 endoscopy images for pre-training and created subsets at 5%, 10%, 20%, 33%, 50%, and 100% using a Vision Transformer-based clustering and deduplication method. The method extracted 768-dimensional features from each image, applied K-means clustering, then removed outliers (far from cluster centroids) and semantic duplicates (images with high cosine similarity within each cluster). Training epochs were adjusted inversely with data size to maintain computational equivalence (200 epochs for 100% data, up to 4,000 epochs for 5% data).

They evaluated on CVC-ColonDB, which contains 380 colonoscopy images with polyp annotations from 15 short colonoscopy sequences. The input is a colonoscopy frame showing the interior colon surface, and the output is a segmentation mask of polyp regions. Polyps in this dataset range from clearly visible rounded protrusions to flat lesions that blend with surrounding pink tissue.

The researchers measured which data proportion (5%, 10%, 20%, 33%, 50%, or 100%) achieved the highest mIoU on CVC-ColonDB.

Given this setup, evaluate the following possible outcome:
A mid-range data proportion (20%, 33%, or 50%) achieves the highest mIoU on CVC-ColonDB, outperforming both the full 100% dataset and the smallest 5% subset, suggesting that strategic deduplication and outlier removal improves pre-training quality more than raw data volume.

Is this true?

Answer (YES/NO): YES